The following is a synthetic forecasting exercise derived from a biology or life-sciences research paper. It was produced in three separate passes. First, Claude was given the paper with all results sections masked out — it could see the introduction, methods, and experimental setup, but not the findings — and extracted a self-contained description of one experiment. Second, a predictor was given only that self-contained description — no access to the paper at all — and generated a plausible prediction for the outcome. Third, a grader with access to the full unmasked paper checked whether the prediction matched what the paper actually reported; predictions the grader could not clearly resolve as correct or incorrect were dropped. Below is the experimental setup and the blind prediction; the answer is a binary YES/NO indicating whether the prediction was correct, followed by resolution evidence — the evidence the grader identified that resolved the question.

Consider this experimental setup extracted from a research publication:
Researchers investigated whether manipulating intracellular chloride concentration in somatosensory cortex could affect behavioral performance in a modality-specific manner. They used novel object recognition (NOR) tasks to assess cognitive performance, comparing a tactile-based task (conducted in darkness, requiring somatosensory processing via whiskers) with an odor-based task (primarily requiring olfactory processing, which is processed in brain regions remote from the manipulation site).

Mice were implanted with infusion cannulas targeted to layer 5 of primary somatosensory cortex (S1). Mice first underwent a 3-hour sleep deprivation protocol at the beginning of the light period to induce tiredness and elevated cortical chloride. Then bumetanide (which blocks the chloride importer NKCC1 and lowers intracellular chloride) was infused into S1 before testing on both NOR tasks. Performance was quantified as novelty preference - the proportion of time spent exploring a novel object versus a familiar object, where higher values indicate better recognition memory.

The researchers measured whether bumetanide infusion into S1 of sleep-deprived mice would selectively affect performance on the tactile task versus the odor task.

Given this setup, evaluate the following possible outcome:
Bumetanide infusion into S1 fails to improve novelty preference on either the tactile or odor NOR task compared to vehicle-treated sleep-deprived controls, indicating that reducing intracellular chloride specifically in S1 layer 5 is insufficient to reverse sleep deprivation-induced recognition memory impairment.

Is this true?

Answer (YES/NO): NO